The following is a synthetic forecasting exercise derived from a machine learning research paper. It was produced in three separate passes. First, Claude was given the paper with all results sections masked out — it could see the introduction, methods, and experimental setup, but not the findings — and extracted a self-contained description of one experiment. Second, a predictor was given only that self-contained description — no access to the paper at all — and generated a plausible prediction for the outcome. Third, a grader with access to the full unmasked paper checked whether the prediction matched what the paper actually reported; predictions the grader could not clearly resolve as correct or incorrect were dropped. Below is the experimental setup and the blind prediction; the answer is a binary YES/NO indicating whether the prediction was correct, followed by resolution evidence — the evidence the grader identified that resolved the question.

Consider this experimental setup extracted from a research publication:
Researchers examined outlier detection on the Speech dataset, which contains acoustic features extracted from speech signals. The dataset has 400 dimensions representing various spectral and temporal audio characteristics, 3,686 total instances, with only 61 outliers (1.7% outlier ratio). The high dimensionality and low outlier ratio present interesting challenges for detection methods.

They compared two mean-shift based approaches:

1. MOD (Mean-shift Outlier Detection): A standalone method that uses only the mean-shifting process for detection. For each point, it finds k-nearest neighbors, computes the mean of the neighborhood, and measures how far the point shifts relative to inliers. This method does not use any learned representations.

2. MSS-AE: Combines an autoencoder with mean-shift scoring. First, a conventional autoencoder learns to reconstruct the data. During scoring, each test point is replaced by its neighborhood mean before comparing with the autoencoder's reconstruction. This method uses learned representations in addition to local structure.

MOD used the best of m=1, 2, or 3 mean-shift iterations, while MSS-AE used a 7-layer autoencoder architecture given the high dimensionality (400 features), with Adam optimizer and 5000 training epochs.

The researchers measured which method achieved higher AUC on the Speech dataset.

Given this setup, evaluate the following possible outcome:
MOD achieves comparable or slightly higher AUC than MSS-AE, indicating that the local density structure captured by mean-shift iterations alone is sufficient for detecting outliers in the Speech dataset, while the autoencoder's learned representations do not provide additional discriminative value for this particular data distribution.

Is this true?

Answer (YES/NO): NO